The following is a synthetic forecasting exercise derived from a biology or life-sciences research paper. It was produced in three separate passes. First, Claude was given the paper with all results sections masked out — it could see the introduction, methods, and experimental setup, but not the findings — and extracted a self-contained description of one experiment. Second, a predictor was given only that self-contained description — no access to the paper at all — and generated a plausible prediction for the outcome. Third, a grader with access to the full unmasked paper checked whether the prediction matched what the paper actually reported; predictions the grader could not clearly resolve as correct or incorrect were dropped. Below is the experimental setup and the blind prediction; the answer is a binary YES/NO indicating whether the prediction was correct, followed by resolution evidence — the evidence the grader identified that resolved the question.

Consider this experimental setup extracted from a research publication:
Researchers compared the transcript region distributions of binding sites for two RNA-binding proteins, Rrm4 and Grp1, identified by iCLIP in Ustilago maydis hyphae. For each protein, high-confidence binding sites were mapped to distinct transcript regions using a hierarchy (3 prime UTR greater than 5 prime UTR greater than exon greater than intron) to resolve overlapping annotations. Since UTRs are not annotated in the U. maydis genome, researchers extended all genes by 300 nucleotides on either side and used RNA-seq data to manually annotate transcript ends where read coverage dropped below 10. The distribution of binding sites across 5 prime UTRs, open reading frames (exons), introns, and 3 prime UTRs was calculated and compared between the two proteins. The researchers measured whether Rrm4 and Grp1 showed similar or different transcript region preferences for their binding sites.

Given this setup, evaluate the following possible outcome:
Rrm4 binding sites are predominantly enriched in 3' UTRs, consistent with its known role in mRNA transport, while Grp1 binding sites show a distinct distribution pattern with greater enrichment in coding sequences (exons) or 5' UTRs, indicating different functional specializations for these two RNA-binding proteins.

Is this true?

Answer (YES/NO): NO